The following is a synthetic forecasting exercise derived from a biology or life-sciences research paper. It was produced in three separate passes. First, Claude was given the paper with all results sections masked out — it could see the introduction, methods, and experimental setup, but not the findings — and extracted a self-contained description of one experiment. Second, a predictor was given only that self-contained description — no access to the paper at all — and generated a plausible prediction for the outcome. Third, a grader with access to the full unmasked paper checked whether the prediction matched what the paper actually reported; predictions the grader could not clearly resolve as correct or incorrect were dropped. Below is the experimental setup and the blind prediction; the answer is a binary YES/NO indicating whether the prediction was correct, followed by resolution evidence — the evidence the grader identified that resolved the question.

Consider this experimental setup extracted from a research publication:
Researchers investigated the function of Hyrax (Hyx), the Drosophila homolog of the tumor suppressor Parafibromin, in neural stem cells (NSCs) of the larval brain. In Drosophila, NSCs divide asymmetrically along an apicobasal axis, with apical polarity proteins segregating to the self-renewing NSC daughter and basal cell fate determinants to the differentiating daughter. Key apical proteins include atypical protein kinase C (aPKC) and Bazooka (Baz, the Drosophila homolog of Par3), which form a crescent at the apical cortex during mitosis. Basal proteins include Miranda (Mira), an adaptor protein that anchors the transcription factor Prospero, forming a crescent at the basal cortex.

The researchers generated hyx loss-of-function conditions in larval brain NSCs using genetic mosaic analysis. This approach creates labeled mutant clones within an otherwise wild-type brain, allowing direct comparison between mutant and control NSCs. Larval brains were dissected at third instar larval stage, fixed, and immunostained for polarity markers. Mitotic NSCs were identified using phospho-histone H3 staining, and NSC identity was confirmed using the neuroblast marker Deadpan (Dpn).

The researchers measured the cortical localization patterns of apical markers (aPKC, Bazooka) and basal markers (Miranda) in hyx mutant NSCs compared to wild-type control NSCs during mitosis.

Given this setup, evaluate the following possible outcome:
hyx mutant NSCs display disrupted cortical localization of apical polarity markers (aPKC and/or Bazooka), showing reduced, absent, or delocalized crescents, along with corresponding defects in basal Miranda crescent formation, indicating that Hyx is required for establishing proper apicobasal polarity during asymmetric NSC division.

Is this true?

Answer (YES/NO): YES